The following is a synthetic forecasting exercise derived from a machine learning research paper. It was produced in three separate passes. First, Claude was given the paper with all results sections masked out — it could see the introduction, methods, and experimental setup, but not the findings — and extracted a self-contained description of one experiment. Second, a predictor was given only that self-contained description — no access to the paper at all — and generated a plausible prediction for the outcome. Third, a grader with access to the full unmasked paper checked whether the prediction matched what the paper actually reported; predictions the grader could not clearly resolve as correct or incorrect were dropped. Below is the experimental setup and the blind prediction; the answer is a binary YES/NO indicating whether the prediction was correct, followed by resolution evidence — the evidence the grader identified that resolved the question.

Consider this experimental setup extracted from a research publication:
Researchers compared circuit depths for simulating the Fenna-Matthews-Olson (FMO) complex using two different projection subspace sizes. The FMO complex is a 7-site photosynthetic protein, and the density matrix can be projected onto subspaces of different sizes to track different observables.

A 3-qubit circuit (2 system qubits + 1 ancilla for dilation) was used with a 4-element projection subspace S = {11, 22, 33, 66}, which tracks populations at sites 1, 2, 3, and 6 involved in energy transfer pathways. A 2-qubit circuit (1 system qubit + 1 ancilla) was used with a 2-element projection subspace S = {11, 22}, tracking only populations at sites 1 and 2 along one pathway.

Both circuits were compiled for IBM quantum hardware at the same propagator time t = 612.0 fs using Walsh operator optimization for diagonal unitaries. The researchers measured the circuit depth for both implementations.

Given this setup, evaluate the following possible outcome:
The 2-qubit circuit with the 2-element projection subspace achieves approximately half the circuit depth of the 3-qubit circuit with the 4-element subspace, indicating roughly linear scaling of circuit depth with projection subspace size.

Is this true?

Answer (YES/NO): NO